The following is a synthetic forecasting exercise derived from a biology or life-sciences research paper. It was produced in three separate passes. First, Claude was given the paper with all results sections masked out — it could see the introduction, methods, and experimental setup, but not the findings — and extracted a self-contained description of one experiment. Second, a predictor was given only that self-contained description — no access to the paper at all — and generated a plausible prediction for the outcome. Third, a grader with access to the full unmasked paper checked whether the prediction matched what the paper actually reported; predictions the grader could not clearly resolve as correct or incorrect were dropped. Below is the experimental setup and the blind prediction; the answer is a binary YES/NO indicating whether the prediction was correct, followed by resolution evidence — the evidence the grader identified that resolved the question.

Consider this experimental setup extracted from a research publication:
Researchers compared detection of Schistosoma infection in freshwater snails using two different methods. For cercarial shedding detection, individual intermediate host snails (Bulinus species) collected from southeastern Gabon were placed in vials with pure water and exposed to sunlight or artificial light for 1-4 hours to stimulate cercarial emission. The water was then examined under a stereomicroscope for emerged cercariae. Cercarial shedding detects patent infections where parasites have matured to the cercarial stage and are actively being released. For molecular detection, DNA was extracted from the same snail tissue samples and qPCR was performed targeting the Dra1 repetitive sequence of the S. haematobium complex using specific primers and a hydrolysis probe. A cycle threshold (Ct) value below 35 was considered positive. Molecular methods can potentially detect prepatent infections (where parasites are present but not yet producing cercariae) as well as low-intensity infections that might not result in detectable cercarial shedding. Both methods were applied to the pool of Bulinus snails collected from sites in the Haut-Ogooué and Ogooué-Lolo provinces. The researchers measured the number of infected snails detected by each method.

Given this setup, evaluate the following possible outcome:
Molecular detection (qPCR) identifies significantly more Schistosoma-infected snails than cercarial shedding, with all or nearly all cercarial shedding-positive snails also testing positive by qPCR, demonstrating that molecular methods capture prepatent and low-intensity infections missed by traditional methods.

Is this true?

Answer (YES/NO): NO